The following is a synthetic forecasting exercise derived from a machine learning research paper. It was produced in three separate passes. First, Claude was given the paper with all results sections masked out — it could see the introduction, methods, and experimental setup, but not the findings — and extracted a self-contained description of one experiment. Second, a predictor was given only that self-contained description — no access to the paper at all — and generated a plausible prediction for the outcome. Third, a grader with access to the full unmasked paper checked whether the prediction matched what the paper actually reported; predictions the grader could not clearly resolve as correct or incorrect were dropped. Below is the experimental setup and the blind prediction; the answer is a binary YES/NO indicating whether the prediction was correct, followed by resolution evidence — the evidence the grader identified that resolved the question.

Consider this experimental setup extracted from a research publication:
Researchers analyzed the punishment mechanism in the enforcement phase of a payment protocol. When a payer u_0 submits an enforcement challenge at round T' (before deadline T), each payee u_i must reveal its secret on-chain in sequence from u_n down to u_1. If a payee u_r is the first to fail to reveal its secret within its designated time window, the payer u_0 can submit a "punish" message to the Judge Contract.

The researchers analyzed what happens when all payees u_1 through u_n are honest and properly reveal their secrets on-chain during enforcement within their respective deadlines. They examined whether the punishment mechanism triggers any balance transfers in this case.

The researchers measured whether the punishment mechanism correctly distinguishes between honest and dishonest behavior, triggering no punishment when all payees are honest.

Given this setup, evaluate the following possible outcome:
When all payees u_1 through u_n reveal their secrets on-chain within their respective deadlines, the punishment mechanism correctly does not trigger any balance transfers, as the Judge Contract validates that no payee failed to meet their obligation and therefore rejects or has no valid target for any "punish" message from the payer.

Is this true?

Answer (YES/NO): YES